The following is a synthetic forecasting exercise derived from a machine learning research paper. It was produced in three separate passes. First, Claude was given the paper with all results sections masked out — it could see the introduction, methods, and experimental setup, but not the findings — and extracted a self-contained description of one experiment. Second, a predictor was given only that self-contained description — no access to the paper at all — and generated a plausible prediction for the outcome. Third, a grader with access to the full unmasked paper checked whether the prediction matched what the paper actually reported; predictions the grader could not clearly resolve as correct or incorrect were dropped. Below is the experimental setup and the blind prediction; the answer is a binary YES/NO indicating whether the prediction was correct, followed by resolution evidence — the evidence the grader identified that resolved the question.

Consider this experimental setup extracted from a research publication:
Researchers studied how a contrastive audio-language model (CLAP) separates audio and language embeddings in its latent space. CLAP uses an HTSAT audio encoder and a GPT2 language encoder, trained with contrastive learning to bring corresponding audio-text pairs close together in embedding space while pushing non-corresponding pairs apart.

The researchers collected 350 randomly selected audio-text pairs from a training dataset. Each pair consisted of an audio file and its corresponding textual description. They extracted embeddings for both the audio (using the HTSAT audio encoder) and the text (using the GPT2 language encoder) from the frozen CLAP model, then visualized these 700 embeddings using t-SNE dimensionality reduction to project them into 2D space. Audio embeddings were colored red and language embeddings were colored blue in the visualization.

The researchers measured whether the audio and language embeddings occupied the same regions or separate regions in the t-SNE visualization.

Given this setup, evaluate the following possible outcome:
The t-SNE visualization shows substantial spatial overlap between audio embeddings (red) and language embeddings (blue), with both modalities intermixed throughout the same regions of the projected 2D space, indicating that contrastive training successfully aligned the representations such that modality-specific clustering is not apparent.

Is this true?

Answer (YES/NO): NO